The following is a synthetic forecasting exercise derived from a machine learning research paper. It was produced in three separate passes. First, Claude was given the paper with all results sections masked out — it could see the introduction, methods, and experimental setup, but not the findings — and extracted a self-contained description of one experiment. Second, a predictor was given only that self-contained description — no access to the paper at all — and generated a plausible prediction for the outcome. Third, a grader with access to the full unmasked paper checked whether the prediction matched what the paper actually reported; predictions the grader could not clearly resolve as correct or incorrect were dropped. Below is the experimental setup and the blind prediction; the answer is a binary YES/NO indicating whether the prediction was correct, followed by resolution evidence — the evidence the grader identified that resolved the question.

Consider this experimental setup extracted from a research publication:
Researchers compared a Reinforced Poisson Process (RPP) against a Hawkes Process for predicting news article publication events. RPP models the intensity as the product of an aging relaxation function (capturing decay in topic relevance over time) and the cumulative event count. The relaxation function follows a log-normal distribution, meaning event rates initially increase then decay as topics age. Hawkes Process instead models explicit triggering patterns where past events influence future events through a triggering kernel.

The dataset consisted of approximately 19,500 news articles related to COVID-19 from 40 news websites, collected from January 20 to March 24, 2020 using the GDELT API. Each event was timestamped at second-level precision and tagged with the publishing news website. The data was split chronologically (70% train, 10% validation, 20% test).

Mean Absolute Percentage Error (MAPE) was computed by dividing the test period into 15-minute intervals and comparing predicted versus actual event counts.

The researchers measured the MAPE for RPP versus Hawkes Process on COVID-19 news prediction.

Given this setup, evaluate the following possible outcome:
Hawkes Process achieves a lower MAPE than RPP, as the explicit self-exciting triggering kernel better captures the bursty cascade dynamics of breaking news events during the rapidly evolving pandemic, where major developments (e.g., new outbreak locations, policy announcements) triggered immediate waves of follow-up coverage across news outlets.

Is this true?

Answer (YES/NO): YES